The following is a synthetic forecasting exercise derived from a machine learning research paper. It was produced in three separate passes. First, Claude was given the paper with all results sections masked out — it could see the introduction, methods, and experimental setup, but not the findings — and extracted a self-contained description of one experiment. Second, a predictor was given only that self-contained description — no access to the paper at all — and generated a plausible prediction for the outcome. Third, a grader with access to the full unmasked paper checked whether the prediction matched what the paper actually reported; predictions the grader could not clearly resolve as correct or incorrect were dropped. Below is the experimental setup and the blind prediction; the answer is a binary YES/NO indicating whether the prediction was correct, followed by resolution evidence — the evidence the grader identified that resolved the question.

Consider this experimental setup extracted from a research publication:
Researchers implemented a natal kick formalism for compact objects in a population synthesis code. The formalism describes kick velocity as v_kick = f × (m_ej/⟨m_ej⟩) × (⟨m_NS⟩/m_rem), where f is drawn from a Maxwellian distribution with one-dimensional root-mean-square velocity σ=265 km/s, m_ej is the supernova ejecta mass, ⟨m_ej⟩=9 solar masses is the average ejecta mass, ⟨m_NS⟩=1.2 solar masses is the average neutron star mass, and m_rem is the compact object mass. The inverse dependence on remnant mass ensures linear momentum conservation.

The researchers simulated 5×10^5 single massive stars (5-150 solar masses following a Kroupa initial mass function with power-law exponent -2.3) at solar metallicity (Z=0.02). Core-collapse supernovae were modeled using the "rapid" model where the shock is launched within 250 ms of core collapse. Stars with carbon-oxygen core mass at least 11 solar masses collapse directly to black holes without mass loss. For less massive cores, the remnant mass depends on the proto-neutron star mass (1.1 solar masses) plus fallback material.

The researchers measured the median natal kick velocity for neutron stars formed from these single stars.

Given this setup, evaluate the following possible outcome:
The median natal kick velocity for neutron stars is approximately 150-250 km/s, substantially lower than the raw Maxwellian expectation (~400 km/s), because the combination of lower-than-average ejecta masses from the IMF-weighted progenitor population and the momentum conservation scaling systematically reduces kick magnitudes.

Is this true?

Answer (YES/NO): NO